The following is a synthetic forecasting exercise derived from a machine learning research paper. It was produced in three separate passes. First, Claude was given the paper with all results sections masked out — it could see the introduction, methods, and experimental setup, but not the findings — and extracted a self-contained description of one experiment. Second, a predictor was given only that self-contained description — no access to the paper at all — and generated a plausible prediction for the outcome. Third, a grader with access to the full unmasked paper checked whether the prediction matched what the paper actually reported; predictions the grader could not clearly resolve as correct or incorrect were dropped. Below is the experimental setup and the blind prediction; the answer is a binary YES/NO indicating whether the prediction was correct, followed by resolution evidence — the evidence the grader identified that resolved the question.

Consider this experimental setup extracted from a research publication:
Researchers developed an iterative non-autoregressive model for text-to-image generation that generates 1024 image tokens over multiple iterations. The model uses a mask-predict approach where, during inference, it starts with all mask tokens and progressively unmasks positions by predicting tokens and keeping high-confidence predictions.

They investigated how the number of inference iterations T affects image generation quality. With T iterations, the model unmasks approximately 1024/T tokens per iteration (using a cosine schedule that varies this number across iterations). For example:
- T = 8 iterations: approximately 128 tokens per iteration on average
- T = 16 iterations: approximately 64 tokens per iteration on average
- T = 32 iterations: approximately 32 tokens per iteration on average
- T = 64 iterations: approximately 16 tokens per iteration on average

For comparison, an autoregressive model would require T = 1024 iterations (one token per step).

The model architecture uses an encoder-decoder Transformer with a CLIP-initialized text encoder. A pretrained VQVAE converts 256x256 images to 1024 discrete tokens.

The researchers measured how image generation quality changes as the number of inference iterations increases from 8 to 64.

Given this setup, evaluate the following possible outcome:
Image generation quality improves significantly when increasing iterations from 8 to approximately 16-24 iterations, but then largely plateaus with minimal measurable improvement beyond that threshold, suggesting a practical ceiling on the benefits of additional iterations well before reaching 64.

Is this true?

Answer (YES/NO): YES